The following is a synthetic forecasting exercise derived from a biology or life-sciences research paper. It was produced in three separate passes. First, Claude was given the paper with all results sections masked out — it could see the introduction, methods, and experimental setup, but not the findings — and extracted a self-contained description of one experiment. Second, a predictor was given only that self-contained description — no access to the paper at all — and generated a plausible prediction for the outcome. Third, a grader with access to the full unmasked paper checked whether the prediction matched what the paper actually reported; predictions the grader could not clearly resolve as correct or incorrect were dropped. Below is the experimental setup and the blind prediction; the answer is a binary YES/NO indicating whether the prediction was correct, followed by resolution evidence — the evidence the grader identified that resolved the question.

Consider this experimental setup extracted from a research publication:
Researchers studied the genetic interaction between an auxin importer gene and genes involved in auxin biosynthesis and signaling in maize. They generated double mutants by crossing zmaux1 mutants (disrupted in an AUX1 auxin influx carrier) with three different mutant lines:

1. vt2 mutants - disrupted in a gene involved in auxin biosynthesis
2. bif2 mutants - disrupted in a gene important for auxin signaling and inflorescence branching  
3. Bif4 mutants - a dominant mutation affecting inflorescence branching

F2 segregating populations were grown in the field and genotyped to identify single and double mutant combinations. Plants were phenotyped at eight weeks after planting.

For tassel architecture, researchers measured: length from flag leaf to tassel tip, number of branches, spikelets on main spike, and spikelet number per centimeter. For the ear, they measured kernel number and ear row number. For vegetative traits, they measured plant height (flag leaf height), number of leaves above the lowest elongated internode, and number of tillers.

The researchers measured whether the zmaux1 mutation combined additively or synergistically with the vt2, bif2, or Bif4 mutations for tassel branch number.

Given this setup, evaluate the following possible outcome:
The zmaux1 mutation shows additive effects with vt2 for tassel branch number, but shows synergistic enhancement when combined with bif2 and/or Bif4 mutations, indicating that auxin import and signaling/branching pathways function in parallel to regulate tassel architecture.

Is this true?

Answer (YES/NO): NO